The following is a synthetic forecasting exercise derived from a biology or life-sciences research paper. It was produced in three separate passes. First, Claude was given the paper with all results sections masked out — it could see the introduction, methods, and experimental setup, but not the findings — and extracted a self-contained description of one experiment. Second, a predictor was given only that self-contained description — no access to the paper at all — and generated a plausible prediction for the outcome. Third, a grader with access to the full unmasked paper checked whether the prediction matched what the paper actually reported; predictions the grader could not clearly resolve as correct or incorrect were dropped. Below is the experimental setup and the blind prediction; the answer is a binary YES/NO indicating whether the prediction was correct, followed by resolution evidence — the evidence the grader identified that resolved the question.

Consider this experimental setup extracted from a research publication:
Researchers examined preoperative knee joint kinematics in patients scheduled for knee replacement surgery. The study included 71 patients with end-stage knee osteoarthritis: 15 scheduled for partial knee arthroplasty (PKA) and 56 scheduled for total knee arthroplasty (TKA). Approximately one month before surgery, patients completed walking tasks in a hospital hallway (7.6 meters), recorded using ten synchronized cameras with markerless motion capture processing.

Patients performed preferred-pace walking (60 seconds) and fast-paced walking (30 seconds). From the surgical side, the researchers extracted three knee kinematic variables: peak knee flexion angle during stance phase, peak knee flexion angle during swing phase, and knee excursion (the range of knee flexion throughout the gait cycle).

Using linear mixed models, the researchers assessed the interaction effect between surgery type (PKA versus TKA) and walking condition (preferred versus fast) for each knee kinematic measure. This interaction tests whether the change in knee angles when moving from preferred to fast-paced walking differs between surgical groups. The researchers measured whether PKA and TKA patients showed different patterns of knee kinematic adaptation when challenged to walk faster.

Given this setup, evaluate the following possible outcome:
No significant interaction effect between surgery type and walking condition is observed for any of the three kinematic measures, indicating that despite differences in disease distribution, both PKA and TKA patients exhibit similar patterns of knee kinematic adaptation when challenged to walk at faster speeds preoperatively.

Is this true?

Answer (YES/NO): NO